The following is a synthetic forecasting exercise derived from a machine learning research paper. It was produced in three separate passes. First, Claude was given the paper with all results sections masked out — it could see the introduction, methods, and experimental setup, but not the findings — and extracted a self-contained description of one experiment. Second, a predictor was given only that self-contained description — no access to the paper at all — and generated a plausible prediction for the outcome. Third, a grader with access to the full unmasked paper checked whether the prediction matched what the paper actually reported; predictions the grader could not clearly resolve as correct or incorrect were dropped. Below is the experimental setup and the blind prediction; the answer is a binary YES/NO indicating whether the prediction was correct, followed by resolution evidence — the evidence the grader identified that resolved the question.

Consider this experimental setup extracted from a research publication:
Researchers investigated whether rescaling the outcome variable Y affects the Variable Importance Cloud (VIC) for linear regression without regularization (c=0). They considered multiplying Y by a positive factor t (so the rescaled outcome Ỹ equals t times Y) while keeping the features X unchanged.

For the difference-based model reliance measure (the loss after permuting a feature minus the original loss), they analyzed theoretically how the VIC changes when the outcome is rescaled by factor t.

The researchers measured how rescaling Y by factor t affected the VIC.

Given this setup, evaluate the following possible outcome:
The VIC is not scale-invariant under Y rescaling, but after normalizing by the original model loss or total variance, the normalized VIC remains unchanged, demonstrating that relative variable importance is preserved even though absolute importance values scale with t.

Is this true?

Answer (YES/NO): NO